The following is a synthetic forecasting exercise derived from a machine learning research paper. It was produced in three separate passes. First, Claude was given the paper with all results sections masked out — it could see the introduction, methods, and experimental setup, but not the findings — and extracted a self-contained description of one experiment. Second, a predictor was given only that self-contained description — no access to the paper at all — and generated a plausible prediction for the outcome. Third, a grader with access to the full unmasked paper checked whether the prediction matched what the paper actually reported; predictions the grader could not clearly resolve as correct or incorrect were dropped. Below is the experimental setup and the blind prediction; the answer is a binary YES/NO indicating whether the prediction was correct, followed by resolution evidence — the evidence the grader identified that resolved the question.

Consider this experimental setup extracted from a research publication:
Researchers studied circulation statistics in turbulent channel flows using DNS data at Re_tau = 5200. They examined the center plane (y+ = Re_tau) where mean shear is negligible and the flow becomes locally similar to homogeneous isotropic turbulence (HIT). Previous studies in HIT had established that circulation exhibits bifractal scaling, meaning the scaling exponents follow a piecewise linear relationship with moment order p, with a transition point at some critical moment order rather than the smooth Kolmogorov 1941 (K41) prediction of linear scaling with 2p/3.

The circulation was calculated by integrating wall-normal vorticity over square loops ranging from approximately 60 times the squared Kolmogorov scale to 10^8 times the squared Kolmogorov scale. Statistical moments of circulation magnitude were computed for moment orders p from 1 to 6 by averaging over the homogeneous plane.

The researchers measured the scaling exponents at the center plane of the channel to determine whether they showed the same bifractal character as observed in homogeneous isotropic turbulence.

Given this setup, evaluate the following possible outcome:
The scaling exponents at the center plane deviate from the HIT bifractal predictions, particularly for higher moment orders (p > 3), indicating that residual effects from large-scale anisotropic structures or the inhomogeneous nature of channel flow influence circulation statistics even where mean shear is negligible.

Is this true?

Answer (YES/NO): NO